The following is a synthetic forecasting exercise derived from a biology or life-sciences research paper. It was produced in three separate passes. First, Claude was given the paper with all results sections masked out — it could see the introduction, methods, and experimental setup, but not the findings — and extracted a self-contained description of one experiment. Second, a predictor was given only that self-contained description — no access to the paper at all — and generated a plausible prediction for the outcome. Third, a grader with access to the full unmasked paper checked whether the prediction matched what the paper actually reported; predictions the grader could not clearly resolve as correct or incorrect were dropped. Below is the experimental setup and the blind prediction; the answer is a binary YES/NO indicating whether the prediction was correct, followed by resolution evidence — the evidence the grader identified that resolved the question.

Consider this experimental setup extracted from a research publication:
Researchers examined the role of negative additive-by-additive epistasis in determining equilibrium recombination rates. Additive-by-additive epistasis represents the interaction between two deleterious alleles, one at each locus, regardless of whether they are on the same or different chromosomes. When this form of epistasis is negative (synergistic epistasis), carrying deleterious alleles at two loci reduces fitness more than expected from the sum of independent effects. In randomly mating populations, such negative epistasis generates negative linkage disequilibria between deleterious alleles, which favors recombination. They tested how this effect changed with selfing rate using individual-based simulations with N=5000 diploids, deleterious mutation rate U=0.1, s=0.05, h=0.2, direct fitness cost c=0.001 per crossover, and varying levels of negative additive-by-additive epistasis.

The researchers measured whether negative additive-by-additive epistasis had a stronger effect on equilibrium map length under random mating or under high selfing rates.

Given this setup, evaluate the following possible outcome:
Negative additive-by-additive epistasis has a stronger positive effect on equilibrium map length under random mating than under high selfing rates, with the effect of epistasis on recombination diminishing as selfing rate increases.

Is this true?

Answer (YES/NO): NO